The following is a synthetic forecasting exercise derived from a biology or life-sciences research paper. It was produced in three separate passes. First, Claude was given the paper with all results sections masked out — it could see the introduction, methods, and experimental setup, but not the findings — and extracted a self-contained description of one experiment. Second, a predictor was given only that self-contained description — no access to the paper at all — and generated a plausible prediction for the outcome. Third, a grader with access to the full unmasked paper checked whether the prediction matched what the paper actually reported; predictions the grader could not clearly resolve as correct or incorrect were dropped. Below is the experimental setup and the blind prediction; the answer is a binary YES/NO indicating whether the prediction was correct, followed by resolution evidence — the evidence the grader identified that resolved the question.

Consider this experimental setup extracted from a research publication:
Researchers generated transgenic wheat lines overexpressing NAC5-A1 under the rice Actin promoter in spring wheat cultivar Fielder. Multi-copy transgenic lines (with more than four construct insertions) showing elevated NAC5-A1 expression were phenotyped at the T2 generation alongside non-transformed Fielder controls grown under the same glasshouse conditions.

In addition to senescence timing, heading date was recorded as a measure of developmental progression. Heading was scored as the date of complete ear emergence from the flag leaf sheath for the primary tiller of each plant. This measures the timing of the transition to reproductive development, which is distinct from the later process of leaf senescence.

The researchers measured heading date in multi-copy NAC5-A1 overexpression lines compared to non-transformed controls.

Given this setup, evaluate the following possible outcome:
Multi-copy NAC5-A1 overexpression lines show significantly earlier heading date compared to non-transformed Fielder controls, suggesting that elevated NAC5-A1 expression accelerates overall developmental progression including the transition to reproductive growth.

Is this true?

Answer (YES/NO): NO